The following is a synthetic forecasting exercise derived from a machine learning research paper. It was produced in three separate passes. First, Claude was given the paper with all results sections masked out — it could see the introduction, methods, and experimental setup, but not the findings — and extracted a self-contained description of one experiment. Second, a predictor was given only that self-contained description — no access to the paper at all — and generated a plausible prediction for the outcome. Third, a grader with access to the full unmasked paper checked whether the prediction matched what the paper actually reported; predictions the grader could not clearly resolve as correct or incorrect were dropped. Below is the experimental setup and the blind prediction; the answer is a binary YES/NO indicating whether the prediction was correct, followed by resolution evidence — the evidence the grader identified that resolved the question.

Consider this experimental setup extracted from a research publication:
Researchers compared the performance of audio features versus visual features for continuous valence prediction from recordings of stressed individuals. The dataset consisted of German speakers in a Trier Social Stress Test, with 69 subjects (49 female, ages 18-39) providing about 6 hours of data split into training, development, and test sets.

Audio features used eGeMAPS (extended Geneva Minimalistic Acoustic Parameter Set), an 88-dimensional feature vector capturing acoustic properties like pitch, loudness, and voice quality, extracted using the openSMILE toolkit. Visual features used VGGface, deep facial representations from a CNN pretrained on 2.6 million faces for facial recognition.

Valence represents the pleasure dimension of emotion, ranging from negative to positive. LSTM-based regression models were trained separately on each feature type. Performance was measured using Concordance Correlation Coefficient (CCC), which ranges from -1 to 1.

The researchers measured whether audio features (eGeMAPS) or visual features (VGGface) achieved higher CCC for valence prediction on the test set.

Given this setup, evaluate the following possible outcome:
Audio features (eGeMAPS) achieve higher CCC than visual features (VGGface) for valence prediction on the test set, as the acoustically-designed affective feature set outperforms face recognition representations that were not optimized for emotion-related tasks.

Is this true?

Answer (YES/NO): YES